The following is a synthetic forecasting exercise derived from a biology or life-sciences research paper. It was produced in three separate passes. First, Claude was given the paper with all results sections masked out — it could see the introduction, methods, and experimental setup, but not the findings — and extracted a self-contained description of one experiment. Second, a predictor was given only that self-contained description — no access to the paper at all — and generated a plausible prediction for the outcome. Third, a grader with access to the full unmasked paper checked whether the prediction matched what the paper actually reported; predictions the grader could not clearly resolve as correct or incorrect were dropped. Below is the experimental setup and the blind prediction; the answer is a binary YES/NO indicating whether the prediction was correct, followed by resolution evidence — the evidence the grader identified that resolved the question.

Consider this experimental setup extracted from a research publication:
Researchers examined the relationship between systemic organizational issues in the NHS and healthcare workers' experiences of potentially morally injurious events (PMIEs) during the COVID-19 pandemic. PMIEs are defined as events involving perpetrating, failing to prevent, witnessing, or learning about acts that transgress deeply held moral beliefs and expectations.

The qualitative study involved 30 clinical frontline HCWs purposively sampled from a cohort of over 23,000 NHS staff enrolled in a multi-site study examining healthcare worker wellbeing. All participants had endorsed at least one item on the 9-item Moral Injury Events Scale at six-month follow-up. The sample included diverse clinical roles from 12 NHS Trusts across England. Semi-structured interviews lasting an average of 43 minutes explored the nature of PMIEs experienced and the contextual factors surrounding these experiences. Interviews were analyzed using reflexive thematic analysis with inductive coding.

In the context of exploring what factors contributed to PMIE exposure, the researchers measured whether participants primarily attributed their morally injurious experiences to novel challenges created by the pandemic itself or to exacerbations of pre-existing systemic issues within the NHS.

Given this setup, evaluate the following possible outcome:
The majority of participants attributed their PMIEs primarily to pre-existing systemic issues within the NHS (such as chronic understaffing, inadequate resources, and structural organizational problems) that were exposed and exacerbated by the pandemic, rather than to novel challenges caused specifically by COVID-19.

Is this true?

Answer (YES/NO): YES